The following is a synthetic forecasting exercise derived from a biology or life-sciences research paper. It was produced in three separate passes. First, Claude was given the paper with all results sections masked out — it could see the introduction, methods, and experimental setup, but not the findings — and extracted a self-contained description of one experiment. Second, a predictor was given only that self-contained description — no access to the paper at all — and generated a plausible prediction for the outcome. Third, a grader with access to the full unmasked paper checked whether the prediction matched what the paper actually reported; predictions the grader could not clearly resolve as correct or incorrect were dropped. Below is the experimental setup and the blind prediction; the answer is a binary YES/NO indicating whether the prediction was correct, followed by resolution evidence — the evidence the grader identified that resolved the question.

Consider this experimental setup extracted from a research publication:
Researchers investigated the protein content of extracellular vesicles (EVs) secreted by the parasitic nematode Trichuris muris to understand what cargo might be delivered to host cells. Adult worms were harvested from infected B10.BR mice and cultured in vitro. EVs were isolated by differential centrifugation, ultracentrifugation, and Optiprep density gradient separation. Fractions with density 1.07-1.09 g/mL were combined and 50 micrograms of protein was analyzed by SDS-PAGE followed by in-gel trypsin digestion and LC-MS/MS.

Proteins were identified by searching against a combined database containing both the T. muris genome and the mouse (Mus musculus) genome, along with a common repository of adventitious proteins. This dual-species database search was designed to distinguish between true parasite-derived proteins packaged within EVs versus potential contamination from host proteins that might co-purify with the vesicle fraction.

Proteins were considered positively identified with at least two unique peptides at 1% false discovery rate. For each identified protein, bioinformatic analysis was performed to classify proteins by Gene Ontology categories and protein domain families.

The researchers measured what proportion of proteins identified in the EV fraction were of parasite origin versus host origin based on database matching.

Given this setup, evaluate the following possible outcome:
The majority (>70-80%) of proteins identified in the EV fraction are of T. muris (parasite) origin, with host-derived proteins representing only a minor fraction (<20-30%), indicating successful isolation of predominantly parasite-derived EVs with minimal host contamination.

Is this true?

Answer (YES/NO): YES